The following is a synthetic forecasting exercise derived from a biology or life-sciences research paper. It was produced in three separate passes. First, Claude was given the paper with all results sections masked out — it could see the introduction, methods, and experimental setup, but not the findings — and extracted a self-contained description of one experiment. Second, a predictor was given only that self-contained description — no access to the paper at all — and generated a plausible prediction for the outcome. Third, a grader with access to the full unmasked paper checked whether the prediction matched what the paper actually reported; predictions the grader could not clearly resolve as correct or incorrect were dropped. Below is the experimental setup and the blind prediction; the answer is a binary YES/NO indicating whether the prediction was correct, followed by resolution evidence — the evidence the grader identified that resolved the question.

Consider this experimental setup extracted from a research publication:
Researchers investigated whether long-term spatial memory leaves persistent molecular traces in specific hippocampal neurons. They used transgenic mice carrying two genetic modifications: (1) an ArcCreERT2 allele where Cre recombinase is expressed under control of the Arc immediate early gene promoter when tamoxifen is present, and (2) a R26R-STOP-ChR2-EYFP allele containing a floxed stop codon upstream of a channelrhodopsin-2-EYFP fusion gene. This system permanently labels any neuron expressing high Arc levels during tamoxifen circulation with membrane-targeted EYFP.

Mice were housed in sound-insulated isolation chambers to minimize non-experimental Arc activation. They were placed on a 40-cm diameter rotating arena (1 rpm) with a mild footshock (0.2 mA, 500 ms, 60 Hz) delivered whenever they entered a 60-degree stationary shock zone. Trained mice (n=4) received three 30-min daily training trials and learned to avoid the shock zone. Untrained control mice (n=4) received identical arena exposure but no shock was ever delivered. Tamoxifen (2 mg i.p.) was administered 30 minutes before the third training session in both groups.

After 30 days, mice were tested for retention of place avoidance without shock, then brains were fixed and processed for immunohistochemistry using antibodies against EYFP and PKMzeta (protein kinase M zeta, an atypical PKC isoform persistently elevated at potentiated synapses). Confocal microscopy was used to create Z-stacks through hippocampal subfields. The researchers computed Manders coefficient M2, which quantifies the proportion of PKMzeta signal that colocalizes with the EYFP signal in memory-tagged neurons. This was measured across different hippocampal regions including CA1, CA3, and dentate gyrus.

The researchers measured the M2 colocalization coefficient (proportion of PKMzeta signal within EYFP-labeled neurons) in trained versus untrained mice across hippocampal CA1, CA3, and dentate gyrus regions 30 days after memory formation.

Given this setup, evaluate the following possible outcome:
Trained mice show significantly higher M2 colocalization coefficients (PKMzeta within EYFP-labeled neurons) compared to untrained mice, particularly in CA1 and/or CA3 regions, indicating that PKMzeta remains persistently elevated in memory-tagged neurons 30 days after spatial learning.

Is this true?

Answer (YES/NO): YES